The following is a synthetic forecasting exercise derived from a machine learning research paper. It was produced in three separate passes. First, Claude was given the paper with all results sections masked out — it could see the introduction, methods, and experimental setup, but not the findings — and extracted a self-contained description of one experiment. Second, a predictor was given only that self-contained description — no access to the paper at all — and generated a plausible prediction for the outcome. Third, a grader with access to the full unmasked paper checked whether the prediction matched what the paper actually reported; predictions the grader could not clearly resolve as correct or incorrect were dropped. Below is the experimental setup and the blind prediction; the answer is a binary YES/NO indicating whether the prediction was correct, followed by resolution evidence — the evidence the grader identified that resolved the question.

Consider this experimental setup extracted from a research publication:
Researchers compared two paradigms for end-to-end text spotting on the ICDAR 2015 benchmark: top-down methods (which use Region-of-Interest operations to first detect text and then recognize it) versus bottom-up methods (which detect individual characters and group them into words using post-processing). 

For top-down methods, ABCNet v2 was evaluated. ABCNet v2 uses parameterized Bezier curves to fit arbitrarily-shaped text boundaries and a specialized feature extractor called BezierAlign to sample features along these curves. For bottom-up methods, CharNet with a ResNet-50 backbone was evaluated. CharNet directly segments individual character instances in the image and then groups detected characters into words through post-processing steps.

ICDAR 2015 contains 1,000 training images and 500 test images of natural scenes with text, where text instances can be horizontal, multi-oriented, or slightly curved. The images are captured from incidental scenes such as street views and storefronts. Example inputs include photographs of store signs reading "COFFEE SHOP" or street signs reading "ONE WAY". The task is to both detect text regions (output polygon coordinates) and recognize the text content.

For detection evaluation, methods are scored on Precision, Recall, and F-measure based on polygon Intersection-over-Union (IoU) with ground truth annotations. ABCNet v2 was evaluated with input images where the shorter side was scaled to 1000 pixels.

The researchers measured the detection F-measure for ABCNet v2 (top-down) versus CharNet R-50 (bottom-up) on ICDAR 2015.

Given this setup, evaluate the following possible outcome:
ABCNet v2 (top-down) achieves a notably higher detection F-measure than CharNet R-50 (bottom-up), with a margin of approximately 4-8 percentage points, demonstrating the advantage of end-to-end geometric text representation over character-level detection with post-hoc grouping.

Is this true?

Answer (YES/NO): NO